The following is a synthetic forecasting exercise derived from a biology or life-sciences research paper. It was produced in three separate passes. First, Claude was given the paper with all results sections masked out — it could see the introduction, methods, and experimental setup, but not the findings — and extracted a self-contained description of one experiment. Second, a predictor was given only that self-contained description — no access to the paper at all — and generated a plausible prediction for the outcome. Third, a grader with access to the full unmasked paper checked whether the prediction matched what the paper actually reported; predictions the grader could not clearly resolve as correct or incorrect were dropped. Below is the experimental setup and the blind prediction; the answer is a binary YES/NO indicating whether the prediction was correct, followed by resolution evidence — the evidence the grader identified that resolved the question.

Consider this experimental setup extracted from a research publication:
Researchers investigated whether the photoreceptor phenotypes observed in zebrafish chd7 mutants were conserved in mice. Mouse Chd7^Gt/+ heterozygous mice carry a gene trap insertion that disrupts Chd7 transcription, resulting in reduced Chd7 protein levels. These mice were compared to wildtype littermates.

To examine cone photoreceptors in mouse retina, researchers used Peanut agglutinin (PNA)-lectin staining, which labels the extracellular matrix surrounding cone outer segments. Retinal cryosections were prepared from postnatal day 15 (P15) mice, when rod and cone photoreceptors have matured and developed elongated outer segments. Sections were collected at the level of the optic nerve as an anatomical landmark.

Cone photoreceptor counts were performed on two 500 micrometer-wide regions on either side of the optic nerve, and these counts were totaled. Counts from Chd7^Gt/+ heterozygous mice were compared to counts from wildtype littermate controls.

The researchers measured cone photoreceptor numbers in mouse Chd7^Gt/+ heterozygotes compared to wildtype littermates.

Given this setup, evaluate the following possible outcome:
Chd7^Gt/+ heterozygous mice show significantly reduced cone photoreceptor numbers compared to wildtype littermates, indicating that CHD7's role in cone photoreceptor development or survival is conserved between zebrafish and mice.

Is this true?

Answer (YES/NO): YES